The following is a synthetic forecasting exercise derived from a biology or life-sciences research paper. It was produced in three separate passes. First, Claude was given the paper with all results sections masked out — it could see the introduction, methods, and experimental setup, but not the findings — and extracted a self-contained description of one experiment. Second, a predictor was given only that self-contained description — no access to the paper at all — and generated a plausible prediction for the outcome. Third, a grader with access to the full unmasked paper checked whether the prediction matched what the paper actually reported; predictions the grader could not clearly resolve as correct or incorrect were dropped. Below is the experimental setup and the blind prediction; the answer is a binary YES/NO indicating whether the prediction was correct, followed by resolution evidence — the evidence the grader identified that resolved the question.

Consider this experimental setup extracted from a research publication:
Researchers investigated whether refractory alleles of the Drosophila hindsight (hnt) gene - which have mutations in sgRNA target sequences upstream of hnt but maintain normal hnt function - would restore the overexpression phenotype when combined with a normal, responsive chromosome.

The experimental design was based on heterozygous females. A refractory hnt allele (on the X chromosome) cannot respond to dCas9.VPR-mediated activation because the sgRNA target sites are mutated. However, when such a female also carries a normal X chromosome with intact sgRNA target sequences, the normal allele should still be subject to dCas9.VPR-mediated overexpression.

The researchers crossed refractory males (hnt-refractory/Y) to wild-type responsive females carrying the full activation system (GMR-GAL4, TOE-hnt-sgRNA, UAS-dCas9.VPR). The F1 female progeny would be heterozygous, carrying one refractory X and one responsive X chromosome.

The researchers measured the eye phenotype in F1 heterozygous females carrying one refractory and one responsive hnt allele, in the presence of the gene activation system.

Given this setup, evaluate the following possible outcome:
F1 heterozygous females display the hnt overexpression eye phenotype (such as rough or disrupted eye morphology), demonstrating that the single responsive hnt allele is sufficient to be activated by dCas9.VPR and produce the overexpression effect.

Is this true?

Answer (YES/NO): YES